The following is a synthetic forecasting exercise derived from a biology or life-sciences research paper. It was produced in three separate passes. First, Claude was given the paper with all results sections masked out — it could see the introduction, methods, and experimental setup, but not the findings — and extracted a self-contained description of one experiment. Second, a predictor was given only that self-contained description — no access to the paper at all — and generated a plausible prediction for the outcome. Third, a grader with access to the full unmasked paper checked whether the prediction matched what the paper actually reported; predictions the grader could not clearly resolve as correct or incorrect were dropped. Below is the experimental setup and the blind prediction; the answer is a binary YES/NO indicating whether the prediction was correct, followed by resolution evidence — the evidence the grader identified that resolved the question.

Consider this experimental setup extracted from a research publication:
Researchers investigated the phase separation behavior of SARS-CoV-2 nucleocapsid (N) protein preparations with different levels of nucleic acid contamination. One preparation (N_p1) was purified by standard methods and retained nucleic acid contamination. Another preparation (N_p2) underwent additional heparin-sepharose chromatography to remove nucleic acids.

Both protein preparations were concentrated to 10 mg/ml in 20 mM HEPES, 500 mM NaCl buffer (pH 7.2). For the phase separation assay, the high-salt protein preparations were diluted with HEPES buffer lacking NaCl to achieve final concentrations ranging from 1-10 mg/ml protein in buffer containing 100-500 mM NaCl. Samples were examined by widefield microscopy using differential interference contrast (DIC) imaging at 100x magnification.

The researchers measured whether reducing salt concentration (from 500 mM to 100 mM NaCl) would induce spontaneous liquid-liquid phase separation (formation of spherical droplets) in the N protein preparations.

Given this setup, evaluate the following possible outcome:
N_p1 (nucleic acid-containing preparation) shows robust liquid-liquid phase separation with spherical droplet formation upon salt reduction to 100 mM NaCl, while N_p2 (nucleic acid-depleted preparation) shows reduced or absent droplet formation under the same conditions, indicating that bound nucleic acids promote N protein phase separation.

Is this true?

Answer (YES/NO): YES